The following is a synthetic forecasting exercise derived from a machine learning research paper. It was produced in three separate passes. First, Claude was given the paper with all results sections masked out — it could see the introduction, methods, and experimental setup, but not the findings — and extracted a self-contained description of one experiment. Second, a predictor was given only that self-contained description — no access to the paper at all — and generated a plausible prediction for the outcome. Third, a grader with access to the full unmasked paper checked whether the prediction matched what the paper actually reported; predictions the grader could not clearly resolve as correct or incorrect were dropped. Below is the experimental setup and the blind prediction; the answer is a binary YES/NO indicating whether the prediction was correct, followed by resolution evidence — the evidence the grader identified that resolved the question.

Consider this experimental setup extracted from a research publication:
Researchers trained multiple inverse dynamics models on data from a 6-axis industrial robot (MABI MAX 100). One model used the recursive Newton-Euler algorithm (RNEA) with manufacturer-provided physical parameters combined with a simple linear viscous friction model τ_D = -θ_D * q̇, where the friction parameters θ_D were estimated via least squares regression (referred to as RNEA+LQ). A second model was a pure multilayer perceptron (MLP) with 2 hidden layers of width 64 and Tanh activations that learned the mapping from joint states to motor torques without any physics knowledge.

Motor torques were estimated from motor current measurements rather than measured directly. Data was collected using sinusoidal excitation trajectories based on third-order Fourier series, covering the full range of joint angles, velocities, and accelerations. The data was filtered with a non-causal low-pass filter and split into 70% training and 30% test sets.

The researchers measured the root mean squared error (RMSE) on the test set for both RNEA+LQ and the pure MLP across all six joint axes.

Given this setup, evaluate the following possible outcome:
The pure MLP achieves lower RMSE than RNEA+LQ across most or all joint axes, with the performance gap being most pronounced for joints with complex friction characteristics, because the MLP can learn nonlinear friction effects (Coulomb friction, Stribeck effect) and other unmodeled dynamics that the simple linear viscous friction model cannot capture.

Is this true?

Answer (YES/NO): YES